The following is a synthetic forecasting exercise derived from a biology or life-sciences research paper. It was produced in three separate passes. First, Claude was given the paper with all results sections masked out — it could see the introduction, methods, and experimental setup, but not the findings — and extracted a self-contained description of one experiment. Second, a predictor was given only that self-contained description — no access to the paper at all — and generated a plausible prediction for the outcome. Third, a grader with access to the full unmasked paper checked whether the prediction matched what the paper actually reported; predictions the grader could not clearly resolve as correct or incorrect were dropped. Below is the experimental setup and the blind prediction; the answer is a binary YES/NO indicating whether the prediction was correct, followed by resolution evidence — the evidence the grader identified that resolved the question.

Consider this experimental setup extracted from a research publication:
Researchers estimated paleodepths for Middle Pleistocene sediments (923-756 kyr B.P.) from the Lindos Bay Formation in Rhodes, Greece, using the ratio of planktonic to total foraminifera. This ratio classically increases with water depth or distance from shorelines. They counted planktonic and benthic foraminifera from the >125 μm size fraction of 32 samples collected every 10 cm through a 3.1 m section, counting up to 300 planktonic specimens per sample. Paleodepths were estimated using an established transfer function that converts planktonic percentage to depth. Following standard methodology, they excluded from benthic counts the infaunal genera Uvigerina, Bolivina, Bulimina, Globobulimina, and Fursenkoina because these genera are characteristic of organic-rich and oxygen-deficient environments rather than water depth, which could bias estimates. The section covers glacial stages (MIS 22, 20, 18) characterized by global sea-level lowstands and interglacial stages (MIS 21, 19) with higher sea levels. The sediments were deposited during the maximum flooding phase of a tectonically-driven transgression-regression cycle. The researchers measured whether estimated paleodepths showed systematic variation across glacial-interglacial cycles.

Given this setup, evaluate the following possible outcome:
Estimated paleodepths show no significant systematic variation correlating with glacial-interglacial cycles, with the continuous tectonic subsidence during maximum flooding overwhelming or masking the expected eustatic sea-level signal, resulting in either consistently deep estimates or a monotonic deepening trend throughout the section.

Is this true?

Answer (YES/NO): NO